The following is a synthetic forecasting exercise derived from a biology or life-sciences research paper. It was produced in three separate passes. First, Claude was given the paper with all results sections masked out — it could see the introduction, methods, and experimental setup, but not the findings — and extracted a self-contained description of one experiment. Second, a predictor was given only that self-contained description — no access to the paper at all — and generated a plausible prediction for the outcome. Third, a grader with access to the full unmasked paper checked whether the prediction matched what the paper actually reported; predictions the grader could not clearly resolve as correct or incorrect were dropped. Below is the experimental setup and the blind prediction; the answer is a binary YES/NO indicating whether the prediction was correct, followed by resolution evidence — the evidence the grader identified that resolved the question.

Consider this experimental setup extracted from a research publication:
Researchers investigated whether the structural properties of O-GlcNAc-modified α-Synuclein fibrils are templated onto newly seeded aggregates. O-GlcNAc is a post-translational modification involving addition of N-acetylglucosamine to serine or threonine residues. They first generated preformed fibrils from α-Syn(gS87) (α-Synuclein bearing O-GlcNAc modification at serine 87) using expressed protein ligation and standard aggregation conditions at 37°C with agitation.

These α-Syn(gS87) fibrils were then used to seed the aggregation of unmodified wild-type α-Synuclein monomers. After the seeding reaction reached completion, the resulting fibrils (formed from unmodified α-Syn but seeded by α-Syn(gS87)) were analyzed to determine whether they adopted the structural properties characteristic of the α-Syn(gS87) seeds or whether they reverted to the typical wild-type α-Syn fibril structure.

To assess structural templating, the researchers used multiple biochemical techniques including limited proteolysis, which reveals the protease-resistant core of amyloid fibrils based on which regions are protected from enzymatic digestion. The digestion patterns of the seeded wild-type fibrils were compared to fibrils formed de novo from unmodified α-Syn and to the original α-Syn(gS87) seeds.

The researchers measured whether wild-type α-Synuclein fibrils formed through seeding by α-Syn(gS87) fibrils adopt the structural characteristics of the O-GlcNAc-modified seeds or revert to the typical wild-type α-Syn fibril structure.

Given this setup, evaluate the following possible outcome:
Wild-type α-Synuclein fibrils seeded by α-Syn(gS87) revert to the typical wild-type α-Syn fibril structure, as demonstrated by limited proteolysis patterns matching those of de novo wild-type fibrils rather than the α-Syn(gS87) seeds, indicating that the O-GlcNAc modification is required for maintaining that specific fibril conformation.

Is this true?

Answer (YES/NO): NO